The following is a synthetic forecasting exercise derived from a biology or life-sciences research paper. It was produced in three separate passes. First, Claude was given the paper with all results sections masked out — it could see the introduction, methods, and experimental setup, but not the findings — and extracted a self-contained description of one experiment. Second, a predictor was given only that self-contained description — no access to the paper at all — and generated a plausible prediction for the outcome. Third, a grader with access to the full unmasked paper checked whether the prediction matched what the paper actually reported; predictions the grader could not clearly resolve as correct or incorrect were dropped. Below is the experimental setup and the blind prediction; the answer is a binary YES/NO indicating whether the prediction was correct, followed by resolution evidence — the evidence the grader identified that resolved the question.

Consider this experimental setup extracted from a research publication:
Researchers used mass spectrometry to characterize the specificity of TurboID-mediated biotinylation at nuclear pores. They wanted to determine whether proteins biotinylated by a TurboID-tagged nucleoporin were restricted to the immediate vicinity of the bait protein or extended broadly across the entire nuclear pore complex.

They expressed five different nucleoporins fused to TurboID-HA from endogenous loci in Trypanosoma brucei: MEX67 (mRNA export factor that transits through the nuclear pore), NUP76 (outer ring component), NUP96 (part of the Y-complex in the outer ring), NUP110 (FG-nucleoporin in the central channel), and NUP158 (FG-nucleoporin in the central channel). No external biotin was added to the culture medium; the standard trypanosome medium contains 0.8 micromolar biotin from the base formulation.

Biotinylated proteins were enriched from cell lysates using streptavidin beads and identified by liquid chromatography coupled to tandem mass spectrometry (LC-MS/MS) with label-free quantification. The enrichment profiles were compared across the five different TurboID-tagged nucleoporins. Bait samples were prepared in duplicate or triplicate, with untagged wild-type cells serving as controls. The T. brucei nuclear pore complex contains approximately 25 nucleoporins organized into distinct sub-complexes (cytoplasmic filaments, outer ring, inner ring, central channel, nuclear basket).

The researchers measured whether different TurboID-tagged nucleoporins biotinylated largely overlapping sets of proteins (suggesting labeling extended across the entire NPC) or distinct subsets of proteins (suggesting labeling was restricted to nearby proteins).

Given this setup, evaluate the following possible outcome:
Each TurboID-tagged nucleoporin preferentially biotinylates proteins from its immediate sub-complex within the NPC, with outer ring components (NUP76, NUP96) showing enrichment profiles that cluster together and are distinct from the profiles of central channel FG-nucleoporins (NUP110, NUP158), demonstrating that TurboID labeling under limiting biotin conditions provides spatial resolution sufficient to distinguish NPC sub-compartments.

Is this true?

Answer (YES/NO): NO